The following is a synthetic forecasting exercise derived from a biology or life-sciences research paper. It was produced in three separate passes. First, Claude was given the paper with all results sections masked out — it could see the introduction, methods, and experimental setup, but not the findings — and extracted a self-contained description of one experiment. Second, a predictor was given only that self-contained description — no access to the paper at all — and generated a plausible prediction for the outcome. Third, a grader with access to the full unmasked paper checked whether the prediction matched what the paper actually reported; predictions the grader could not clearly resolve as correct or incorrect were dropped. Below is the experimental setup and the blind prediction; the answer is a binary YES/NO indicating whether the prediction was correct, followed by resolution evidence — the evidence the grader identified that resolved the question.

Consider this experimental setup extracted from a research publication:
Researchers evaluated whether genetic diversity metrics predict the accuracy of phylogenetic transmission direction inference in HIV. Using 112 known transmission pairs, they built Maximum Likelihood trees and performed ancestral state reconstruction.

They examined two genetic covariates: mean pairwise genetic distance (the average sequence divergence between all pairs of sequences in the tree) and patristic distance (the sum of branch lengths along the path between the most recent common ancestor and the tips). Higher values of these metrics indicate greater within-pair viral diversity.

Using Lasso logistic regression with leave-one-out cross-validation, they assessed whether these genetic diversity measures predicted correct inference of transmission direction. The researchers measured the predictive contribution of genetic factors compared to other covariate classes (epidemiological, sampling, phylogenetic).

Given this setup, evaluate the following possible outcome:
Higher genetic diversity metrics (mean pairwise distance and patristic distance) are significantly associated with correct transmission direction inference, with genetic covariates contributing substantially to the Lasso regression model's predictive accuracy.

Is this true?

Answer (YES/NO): NO